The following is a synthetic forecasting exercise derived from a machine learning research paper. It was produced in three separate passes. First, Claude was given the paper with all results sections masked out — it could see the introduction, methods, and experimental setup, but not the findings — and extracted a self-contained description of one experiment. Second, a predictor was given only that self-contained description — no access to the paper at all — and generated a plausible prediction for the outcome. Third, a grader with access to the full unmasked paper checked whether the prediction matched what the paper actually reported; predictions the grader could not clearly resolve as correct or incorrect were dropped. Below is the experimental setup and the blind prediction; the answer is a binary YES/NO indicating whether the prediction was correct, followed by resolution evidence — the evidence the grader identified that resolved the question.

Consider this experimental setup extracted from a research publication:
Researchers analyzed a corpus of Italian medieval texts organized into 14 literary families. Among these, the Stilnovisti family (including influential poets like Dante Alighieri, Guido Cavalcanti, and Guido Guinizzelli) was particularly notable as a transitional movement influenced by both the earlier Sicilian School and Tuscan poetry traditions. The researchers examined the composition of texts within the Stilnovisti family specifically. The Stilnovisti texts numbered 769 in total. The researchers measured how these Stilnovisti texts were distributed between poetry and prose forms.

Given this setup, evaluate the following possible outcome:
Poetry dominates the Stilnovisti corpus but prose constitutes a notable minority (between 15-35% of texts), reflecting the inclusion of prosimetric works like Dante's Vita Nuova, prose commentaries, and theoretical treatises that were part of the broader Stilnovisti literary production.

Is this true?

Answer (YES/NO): NO